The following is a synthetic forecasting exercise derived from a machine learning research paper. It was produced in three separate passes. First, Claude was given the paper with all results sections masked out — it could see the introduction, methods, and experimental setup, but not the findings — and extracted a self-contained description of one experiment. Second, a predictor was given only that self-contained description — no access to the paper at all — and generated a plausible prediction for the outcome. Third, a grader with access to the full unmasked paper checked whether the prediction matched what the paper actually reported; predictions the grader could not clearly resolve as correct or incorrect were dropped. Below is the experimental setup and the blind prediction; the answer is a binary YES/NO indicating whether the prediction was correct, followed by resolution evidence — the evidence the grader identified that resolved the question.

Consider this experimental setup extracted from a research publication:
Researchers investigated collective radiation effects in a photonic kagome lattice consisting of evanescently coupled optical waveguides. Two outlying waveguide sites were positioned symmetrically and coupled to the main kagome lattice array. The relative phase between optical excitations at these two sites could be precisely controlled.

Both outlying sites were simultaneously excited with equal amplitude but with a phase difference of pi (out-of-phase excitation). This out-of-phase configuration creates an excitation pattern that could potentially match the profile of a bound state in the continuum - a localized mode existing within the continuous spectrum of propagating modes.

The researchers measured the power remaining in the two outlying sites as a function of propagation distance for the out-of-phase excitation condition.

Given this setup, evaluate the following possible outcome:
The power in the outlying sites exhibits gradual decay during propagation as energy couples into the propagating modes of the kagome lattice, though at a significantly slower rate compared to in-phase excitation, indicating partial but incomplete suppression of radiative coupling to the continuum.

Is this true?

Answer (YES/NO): YES